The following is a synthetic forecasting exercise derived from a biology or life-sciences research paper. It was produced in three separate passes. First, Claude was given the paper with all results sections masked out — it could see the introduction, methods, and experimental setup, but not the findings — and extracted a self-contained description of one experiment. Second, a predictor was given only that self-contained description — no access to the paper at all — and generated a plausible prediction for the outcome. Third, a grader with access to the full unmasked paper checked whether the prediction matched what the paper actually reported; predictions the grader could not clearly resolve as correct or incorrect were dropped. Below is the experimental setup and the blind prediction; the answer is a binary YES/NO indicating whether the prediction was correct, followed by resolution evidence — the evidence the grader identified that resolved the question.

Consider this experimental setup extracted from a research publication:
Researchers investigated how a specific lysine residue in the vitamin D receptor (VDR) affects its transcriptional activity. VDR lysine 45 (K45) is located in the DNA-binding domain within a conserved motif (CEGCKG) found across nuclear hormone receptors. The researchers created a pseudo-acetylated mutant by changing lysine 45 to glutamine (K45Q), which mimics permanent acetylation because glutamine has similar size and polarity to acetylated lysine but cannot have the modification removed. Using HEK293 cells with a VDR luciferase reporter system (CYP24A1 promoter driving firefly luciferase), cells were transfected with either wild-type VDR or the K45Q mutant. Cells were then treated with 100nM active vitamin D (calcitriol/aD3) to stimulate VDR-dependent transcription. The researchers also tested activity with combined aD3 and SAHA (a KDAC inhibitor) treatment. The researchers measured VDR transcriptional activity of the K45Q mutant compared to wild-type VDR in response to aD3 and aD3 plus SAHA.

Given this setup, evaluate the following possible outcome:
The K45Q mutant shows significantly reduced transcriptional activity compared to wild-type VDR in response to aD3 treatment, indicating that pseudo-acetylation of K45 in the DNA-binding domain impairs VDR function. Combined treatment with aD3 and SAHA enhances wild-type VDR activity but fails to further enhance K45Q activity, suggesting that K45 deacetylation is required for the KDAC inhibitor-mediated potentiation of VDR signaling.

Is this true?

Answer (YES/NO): NO